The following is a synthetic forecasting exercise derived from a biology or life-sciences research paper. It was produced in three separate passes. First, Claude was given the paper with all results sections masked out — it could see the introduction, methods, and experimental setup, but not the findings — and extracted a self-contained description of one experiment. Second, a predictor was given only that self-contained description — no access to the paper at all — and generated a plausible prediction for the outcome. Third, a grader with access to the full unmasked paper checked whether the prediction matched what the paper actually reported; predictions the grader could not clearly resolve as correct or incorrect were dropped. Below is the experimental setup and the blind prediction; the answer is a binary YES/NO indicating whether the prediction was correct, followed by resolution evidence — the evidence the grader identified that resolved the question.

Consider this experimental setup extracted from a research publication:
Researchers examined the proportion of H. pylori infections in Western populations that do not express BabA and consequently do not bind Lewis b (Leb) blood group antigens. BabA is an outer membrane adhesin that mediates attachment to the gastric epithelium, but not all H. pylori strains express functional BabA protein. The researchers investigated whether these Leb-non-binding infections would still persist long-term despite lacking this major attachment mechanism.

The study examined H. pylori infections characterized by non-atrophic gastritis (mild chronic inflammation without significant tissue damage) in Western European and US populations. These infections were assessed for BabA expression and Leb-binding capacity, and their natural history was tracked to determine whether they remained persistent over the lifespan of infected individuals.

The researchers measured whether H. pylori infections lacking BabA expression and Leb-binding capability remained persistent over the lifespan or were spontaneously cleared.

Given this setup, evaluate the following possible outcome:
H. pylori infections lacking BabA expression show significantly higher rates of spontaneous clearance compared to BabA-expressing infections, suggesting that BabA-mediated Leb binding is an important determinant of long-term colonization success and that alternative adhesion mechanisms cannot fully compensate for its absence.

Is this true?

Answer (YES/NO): NO